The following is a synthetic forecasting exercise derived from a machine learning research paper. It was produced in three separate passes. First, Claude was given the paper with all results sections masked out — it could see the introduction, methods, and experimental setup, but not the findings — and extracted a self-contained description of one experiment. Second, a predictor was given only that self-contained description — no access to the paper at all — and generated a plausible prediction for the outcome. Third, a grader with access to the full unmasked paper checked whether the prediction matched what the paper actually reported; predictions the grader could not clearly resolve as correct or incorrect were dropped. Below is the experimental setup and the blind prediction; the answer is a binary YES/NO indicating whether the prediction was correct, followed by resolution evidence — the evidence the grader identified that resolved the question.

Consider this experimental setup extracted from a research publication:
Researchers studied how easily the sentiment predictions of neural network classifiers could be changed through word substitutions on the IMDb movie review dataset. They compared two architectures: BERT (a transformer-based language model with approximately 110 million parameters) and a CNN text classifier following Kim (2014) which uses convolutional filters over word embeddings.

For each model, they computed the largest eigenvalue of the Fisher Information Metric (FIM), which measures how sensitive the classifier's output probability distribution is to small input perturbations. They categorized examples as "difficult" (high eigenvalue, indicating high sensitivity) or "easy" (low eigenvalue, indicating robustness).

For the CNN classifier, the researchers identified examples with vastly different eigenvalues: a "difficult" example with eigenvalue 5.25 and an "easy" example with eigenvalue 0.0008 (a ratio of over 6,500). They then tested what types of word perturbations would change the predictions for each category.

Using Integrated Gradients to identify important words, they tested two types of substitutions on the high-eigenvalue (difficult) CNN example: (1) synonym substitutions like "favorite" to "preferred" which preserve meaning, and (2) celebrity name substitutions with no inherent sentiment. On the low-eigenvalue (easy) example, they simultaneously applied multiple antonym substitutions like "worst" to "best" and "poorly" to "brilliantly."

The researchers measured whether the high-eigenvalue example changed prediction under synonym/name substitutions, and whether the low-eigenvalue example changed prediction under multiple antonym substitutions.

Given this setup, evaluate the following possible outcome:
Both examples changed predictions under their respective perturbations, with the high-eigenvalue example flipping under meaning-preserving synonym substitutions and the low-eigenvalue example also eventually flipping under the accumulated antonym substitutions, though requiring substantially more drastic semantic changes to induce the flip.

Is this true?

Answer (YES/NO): NO